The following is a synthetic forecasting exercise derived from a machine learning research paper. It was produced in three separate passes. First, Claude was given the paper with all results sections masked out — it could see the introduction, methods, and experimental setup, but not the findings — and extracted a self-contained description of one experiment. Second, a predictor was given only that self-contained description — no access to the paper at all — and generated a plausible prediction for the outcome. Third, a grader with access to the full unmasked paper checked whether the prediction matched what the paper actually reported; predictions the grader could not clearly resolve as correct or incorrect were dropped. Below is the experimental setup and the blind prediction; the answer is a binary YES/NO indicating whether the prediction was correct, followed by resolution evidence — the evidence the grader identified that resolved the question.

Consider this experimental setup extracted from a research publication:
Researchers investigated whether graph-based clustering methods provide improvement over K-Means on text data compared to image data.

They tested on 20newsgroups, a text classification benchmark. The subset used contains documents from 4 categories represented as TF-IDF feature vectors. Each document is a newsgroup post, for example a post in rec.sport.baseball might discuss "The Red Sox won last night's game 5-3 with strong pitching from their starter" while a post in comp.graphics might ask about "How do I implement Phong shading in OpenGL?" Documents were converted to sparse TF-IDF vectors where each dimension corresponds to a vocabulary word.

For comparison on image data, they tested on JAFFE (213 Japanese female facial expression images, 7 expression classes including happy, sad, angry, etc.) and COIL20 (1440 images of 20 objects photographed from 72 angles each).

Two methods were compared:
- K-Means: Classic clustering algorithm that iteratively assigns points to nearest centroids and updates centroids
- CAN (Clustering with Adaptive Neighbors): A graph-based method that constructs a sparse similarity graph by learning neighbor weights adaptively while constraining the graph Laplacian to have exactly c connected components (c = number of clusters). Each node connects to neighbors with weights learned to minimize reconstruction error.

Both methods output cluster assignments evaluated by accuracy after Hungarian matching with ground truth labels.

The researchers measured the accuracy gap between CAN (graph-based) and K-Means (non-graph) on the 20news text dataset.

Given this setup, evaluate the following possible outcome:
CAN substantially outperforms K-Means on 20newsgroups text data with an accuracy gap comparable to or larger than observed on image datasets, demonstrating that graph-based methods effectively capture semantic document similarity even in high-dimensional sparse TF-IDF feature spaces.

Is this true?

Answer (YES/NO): NO